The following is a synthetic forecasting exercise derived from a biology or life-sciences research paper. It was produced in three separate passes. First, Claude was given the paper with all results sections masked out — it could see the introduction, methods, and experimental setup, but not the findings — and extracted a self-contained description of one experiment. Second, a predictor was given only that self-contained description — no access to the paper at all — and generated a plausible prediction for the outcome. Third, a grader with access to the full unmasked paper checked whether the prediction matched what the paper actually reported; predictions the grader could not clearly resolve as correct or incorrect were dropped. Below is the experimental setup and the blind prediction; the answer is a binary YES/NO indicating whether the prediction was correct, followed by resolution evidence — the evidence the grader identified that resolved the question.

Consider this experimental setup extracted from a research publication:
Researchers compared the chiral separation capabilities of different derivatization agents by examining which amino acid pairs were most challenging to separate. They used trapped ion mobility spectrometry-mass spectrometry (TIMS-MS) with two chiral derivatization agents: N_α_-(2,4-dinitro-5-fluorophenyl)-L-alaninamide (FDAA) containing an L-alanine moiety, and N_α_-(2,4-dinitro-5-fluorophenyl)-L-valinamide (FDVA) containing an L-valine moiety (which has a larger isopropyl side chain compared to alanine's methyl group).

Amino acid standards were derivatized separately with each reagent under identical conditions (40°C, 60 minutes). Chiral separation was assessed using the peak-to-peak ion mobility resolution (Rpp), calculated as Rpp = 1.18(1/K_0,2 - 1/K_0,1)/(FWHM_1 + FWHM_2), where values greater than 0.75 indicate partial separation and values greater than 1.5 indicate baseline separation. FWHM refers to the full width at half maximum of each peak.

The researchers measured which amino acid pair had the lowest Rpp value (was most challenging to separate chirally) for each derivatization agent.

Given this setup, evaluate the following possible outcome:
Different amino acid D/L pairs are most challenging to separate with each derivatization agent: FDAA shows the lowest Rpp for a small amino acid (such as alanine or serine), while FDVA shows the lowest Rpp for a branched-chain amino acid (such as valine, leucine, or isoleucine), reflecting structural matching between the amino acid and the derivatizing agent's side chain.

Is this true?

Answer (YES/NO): NO